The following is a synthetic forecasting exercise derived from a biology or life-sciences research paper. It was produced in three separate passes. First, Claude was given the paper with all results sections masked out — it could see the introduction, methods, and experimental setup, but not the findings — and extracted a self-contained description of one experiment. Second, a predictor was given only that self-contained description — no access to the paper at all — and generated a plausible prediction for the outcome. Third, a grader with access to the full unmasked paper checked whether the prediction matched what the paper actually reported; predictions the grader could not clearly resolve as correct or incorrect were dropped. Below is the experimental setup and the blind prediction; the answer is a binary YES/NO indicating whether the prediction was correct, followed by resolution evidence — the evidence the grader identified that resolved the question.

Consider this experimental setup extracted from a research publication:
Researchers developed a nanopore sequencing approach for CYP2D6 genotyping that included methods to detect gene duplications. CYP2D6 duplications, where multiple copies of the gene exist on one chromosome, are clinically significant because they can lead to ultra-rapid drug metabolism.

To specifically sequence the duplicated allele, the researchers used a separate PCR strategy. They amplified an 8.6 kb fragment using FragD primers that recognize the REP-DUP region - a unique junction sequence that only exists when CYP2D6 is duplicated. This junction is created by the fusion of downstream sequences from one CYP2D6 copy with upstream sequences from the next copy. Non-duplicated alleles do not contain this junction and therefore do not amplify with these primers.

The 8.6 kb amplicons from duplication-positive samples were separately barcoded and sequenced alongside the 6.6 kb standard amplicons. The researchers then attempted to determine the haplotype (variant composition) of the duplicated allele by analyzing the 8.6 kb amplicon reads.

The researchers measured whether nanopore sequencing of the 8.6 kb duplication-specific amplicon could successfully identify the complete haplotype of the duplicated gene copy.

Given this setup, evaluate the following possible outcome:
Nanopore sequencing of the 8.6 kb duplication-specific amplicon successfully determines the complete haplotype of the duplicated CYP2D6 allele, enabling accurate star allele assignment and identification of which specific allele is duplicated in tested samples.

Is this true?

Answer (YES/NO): YES